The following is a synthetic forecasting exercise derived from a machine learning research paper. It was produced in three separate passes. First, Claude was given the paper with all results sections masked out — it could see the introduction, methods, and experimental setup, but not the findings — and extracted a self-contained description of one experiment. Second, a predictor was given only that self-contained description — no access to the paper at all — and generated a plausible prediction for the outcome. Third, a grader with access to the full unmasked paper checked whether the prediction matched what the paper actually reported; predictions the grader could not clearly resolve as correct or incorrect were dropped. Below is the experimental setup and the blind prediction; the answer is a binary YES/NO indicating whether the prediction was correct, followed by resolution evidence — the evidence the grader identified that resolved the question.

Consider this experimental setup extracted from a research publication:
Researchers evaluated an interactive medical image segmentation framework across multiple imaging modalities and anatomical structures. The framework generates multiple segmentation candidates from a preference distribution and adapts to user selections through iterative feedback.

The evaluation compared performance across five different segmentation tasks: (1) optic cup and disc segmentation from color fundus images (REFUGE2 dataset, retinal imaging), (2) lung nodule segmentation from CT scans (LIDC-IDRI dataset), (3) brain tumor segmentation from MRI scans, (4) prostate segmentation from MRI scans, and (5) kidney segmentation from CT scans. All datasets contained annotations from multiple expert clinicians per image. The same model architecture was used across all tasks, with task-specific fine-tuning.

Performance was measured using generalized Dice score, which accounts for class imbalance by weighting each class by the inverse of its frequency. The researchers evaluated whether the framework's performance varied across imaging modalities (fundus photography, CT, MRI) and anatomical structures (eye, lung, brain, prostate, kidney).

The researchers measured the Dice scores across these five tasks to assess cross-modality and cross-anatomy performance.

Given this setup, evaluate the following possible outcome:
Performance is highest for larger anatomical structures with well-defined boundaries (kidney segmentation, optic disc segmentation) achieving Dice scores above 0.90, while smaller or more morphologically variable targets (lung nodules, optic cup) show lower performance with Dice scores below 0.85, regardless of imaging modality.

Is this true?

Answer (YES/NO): NO